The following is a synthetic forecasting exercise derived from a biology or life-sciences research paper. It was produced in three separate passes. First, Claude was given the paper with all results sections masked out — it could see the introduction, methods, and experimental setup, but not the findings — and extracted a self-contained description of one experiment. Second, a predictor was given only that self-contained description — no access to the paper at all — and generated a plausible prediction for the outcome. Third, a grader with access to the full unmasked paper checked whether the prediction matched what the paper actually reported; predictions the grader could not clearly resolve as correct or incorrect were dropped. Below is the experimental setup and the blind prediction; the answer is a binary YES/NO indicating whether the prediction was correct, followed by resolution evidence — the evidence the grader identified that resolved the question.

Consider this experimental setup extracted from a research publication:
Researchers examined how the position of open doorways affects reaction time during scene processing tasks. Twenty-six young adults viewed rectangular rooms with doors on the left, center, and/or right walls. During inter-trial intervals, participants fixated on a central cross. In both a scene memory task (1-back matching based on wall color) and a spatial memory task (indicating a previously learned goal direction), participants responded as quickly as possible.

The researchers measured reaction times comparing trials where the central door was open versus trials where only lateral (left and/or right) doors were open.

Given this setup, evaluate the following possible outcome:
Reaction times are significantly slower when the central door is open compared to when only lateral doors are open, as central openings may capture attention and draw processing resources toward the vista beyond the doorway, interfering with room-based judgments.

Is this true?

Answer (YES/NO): NO